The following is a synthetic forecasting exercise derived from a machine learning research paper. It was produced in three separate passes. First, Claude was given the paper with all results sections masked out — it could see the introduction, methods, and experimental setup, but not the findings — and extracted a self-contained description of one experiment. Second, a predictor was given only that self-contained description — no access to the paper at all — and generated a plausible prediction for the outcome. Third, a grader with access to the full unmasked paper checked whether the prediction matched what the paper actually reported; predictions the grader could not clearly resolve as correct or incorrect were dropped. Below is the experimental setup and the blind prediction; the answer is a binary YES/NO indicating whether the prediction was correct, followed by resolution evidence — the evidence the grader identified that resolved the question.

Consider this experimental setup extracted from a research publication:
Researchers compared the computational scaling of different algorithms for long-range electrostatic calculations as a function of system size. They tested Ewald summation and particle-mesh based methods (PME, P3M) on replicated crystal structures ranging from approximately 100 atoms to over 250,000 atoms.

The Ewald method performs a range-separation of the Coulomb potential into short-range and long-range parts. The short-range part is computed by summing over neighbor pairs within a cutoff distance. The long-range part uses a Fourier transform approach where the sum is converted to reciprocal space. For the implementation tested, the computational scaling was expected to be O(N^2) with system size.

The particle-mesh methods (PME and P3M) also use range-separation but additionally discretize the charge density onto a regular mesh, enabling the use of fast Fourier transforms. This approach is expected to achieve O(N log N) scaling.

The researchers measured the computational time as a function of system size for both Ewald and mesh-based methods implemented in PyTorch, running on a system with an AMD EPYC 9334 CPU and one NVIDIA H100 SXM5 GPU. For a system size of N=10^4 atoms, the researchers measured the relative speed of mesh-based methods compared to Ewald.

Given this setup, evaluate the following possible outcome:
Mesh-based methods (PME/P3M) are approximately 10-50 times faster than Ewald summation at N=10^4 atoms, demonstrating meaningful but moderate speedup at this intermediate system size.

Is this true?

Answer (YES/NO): NO